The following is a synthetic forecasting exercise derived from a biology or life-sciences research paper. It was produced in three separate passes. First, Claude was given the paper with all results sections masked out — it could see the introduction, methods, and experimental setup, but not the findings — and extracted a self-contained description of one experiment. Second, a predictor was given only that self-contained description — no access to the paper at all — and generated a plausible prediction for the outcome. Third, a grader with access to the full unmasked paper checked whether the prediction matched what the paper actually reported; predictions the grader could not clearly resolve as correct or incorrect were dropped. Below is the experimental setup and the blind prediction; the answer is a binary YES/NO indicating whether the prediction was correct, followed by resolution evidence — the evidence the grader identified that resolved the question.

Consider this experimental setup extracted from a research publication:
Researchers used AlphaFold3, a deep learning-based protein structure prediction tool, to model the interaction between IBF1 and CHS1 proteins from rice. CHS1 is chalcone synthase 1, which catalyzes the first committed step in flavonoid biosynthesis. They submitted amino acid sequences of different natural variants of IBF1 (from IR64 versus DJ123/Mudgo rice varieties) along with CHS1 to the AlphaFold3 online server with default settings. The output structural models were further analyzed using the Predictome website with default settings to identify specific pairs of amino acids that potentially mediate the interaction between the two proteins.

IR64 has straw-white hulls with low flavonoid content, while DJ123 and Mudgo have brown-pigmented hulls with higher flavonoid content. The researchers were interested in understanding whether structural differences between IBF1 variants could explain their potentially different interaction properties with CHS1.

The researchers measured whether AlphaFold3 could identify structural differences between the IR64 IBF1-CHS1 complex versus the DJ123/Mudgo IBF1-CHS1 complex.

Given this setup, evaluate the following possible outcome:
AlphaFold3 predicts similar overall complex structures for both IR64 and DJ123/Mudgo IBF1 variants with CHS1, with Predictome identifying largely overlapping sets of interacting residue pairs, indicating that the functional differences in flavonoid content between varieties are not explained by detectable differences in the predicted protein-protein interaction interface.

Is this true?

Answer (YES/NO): NO